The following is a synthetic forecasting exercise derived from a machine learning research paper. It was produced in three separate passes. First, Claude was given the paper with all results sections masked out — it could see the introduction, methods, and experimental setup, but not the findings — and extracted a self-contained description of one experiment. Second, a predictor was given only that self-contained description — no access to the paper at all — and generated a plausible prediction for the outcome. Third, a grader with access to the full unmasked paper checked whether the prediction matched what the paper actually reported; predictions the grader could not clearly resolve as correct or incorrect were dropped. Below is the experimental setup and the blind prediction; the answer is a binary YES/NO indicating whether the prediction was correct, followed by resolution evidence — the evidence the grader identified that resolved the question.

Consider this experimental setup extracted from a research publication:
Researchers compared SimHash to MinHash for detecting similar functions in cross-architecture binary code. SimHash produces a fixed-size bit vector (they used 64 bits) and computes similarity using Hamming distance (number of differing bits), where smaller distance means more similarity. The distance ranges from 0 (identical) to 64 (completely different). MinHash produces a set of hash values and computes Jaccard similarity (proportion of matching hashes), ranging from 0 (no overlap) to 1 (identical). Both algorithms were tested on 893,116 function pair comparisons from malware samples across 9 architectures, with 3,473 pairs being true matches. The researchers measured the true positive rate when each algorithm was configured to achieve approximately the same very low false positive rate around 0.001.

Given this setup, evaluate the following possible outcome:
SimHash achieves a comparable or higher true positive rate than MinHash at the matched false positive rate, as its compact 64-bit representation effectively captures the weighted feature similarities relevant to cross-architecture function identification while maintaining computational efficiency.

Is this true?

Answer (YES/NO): NO